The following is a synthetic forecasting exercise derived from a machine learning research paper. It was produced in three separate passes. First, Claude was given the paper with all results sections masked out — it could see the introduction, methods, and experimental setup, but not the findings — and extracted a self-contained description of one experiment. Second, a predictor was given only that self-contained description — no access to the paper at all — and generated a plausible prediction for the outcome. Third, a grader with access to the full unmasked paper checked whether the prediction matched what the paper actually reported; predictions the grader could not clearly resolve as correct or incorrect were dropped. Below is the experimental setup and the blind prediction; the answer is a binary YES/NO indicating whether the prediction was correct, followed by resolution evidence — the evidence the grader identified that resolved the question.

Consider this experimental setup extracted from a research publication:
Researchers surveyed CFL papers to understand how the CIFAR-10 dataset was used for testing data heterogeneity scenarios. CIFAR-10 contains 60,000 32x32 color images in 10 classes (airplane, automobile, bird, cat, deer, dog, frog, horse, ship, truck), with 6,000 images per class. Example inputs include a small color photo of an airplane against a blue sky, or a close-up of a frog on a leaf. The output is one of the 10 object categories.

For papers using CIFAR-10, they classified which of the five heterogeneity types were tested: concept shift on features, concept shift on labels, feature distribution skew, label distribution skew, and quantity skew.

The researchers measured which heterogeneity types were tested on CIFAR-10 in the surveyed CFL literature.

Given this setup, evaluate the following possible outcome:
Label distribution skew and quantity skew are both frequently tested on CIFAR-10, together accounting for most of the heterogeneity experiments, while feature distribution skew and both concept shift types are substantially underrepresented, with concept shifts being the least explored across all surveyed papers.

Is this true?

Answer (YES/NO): NO